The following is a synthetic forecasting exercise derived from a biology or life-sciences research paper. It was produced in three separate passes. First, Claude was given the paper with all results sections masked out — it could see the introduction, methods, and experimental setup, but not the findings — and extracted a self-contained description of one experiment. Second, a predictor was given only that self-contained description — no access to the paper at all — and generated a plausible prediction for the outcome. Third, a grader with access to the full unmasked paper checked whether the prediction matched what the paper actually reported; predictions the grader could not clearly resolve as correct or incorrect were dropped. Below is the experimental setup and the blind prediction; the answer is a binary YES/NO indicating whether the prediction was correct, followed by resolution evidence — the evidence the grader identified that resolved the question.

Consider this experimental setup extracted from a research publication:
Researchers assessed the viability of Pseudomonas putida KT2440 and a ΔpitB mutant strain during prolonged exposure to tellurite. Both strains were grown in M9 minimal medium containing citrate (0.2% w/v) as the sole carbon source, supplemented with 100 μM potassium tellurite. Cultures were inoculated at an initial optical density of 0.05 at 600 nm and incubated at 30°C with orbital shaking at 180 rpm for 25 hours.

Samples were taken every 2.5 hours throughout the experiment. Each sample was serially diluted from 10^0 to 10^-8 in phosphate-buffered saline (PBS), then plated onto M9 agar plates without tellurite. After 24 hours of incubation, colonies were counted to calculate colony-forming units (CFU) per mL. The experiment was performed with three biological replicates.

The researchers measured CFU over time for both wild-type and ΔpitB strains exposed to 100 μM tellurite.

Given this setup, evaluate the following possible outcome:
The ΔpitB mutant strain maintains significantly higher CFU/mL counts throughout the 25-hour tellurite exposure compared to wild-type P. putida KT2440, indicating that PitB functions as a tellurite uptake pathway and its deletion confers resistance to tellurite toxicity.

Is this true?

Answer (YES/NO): YES